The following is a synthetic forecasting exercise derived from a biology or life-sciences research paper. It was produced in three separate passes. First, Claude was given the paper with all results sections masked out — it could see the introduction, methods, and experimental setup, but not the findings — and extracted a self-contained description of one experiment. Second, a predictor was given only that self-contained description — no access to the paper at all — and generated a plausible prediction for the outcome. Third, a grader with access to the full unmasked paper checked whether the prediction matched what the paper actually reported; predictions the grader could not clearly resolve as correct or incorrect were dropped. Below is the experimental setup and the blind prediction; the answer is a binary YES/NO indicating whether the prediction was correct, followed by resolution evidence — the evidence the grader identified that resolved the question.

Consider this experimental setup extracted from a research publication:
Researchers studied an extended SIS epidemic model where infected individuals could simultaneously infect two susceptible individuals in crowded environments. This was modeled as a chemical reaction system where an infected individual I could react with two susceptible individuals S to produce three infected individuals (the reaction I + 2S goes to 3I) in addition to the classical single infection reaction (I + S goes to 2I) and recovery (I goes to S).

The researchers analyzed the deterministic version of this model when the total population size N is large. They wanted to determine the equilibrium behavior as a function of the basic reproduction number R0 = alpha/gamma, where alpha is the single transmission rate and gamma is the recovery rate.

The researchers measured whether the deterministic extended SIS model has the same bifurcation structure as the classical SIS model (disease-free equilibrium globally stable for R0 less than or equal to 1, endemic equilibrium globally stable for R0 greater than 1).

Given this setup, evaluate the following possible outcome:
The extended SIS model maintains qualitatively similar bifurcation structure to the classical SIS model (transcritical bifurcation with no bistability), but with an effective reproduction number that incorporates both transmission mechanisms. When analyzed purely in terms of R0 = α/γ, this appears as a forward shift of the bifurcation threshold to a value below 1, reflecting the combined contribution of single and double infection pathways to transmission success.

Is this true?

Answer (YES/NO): NO